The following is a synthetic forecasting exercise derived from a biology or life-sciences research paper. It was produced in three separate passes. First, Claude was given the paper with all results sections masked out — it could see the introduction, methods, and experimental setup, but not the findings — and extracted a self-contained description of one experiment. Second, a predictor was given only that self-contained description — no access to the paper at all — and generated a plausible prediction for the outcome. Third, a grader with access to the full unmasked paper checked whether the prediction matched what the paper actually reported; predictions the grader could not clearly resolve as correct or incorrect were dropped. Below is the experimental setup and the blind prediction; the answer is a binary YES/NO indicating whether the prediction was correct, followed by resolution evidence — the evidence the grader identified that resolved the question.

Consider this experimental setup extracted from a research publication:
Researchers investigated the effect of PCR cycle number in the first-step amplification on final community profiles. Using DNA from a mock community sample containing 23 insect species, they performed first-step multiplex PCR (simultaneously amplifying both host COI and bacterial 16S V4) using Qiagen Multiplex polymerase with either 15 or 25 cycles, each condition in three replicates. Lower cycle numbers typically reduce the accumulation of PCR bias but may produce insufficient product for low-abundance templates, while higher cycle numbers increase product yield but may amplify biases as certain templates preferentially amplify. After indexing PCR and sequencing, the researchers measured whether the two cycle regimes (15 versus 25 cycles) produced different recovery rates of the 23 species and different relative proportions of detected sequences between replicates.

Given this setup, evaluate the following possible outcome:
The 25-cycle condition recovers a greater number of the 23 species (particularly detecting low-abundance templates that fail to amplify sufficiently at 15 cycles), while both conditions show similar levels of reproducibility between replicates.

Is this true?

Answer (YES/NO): NO